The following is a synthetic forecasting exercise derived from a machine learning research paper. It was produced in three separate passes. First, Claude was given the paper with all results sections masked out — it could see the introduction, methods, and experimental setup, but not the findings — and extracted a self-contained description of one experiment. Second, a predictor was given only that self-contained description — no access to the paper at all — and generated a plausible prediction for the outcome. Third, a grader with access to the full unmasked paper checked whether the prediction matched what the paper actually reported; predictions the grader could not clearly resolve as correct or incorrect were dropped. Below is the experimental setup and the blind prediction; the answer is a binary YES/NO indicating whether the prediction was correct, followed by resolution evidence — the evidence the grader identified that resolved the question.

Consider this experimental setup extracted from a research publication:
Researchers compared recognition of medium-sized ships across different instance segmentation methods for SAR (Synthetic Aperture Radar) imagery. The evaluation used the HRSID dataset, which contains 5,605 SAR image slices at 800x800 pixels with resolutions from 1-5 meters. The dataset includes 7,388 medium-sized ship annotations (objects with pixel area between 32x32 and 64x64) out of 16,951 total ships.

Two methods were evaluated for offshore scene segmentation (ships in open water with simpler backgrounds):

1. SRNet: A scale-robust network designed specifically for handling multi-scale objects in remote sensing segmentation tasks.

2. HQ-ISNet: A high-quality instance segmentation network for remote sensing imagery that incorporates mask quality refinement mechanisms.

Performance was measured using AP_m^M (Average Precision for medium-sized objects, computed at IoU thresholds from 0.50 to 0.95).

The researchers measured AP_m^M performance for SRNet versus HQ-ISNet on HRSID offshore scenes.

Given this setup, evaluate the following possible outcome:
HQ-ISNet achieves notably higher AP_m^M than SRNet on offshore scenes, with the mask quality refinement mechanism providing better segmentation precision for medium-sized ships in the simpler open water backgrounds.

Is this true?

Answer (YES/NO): YES